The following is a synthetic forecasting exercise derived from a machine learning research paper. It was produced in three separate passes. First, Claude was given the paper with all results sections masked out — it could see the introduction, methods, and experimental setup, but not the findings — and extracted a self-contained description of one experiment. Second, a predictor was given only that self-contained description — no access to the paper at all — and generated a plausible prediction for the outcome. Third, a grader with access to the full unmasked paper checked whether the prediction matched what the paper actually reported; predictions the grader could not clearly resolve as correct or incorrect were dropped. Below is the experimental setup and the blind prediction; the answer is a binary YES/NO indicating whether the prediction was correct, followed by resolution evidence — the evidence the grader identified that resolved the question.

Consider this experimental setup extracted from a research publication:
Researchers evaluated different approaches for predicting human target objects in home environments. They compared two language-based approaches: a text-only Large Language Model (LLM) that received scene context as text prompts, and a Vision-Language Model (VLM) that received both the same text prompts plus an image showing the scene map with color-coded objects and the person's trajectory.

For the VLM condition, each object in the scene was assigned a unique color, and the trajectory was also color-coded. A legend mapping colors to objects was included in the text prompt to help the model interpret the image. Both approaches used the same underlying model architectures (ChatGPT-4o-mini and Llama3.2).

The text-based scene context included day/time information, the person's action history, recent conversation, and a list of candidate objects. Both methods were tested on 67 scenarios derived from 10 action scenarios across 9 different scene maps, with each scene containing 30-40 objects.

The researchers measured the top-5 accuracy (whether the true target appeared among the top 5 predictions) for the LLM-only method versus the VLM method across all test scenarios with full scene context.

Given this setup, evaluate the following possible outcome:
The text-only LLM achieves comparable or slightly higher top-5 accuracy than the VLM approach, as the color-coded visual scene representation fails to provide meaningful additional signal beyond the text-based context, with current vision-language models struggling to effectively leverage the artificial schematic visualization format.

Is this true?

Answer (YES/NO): NO